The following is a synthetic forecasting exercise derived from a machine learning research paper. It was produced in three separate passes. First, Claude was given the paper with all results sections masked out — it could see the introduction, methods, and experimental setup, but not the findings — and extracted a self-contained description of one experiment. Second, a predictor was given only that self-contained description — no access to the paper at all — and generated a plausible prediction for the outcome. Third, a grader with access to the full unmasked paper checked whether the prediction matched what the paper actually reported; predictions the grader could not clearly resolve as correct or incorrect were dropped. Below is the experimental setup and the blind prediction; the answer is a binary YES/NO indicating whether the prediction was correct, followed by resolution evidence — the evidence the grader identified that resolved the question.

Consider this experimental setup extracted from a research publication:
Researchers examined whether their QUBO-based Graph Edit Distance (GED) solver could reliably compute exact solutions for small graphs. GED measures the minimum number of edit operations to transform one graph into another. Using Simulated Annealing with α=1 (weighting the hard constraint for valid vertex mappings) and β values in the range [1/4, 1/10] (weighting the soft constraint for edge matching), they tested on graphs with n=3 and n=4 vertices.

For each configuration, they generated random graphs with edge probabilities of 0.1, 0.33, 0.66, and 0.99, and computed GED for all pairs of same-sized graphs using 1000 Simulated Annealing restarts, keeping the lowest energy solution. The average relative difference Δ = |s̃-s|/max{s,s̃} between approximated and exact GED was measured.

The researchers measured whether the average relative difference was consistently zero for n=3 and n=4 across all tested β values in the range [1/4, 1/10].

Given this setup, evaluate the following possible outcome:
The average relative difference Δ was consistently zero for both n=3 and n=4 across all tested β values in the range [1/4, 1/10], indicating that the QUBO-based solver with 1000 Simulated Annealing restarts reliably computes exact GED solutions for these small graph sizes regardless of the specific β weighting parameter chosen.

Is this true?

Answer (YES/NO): YES